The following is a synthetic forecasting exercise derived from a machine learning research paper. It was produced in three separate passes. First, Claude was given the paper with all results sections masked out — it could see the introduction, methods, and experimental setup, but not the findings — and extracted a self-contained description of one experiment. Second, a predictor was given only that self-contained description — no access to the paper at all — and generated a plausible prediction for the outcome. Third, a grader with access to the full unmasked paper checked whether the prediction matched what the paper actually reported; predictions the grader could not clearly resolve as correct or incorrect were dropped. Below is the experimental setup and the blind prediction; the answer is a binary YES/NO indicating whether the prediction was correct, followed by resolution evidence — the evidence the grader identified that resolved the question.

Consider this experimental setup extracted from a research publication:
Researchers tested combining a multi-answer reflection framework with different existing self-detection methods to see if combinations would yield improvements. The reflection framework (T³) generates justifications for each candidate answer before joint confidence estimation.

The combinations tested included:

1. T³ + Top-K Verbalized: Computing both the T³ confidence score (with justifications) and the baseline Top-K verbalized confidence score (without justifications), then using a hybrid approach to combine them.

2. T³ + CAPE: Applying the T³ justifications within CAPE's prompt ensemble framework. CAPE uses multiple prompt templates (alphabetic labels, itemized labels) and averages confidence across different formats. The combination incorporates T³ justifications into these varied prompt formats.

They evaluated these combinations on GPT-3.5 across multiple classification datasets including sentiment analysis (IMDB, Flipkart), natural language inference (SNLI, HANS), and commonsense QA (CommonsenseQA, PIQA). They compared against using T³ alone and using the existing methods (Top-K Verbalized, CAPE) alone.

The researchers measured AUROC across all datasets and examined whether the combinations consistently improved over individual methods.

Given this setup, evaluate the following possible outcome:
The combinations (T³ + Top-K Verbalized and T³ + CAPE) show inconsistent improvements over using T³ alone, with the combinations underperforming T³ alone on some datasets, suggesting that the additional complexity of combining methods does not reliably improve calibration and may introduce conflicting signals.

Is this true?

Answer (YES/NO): YES